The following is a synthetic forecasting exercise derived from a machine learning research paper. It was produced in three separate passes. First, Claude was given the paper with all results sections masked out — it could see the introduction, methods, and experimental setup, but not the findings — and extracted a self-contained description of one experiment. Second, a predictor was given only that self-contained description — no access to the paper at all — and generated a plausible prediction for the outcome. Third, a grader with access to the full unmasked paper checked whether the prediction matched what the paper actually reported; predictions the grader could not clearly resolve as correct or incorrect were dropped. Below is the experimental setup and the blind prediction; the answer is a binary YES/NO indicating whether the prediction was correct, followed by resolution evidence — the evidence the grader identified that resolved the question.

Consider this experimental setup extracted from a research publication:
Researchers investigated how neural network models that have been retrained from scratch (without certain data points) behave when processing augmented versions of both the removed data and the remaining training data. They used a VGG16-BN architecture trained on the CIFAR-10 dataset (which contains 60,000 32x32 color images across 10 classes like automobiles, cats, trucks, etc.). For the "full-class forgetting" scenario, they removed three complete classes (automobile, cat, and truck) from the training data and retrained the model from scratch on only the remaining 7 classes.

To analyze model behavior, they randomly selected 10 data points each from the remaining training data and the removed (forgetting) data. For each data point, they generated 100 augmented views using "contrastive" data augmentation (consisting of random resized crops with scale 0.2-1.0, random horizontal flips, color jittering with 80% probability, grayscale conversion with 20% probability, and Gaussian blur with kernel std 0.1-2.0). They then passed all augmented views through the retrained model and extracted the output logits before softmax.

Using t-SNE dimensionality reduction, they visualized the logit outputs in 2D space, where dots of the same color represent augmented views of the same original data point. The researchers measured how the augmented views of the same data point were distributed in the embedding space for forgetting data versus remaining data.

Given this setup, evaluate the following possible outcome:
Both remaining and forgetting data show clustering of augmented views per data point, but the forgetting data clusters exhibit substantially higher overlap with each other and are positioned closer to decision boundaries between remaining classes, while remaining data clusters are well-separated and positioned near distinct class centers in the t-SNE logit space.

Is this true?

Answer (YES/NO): NO